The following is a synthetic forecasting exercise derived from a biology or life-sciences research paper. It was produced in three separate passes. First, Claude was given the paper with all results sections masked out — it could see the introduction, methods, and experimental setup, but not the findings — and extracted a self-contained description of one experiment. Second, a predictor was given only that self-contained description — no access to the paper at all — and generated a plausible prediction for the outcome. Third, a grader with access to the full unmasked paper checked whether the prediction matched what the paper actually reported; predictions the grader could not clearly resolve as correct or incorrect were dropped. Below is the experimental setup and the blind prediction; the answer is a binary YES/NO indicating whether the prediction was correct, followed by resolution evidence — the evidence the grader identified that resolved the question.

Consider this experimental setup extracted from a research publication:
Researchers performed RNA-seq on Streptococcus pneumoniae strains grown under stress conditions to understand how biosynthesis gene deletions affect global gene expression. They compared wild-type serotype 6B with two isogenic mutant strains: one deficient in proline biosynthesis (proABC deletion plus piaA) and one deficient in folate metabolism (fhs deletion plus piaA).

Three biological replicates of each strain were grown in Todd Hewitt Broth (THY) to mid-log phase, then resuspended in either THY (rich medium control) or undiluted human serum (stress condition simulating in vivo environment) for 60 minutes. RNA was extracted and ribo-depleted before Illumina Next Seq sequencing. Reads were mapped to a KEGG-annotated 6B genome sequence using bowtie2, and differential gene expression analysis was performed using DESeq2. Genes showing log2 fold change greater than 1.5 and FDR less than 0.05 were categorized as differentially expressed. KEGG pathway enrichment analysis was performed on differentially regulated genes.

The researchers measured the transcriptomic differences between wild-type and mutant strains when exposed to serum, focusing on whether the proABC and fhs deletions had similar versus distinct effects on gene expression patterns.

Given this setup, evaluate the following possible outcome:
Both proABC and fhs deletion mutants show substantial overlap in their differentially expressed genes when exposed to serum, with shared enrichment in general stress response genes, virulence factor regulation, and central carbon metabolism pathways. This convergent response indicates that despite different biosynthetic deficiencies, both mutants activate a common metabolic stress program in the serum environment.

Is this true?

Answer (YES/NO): NO